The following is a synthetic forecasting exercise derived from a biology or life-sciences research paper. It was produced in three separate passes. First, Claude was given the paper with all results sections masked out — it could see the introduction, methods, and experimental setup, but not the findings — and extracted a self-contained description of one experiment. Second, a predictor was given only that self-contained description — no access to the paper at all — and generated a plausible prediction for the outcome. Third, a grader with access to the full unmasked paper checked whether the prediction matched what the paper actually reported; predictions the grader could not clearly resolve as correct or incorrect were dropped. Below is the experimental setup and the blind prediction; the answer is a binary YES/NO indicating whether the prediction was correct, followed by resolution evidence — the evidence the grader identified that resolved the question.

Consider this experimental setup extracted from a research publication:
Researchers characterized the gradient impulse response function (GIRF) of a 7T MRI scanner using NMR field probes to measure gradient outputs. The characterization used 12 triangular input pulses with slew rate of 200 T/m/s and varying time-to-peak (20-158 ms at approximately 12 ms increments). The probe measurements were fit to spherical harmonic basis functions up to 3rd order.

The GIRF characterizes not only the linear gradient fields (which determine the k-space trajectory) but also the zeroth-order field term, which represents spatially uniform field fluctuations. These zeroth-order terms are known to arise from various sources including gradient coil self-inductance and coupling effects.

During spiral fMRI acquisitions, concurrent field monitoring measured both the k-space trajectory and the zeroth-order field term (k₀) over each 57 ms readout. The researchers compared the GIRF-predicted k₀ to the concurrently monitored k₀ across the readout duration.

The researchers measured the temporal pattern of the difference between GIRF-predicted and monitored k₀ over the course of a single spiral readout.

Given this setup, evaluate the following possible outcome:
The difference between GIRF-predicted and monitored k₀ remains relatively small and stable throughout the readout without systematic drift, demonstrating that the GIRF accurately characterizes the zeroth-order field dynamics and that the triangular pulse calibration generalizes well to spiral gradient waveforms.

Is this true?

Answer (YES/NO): NO